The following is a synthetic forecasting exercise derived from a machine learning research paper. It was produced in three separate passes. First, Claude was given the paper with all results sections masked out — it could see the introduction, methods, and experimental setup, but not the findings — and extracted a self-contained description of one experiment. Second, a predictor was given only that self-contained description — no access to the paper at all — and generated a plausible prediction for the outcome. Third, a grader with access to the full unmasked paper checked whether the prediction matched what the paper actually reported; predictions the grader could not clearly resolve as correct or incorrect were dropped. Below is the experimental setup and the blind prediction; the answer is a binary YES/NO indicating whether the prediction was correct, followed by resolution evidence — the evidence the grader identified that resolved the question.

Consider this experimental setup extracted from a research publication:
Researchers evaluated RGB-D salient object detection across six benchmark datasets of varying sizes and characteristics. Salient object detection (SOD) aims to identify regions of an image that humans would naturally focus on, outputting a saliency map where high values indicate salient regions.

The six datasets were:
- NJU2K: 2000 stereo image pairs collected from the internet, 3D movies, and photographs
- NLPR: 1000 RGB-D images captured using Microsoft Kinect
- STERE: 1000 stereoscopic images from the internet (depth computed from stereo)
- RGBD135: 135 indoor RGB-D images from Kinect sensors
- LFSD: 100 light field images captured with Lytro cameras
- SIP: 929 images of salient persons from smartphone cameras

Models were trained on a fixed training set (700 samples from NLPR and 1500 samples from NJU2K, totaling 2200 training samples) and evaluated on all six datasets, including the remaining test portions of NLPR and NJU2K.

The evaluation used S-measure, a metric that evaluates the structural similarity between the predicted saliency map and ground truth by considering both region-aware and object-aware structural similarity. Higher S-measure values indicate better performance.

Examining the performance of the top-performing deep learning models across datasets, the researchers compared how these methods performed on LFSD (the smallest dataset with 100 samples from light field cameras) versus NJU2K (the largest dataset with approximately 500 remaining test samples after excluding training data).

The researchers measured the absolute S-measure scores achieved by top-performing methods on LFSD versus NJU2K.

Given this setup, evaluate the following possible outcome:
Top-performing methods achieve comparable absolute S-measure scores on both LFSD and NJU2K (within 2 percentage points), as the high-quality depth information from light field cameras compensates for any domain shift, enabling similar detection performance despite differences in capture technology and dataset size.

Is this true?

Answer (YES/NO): NO